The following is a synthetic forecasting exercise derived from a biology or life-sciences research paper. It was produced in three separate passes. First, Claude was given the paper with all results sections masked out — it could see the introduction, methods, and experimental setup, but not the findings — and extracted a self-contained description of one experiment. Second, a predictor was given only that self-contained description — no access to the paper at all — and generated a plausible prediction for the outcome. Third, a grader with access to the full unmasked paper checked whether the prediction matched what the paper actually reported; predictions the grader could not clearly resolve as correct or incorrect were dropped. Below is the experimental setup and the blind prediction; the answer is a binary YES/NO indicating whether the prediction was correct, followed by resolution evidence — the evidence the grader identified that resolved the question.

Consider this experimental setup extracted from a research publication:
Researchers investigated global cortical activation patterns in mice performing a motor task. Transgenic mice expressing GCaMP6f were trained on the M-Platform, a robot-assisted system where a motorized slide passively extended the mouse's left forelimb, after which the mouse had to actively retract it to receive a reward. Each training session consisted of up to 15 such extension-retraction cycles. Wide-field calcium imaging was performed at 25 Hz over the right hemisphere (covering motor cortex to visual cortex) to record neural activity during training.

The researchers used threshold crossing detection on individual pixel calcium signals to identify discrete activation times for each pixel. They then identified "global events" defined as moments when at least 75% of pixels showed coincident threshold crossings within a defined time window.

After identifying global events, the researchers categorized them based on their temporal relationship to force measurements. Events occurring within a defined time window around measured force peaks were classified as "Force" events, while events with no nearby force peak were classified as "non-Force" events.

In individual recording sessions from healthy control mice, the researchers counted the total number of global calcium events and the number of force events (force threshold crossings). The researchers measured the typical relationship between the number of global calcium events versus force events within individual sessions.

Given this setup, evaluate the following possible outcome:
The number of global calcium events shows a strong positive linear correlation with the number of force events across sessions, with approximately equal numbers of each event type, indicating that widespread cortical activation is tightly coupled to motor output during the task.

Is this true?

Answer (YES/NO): NO